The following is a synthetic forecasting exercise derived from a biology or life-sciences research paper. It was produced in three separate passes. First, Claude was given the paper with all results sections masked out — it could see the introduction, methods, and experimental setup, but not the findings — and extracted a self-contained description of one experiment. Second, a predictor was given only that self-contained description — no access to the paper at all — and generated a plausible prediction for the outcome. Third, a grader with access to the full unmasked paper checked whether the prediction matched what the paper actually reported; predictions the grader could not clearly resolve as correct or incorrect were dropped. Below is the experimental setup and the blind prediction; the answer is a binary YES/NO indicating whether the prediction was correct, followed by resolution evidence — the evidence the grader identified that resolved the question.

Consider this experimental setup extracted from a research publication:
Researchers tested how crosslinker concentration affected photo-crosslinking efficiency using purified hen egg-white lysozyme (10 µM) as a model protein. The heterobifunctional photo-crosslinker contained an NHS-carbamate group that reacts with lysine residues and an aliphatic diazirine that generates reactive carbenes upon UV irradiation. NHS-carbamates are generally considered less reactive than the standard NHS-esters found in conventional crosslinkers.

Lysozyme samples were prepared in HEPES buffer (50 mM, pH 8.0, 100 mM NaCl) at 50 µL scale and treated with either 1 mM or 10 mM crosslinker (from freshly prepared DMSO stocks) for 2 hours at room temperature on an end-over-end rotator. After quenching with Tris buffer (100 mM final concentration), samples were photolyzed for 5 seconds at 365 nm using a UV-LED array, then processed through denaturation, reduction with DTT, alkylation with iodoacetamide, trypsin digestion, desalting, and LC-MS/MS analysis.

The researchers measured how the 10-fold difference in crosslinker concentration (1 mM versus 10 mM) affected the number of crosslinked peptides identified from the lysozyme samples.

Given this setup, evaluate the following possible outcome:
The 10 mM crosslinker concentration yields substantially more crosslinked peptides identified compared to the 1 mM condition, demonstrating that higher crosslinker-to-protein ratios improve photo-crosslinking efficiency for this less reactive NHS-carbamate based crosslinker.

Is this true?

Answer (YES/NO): NO